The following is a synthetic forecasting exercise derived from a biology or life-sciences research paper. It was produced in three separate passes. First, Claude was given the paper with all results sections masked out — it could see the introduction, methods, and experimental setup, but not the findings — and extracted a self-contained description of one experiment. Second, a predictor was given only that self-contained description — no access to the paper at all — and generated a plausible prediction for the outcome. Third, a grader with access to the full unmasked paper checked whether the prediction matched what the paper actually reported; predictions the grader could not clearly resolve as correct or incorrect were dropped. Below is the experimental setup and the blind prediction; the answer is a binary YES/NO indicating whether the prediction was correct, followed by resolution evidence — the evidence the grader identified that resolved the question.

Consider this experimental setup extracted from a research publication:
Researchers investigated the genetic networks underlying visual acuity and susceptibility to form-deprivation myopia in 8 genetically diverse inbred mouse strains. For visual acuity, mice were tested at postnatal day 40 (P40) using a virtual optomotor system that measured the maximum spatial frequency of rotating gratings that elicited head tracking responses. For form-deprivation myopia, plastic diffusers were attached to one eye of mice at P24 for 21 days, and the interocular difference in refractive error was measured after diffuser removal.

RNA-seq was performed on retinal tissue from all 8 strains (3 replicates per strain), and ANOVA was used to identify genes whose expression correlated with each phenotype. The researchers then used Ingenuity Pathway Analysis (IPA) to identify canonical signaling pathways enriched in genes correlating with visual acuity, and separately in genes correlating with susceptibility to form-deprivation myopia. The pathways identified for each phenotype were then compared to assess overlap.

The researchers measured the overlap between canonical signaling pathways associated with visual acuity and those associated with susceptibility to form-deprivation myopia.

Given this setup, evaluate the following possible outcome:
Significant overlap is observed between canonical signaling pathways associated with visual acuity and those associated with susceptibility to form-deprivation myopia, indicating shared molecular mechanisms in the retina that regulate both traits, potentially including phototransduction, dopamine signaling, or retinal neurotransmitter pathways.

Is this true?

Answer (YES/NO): NO